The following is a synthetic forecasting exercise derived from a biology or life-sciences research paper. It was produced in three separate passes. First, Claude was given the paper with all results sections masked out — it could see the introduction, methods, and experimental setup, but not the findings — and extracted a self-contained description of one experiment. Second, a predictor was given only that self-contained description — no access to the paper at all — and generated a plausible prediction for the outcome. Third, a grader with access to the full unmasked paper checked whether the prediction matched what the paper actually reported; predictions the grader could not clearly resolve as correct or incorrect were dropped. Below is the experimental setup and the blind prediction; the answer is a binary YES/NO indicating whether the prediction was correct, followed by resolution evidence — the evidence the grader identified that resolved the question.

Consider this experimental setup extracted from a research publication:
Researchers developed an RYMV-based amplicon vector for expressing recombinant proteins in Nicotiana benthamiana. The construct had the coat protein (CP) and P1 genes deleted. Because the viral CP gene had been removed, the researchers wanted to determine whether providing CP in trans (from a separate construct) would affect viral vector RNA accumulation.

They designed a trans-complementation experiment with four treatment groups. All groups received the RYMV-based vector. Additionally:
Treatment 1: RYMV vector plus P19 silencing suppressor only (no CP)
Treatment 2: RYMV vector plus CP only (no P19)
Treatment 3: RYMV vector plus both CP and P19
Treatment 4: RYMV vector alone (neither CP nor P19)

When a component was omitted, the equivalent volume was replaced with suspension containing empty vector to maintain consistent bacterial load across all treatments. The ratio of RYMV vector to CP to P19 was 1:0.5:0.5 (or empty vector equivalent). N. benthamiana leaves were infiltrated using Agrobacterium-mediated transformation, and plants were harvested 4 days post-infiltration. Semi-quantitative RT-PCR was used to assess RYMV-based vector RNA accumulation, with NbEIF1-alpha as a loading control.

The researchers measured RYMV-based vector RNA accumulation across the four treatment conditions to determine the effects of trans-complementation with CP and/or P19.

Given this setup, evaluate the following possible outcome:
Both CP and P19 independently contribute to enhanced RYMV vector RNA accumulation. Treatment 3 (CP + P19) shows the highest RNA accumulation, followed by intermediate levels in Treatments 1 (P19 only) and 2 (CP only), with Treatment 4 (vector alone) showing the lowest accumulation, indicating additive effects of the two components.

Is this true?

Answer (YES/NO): NO